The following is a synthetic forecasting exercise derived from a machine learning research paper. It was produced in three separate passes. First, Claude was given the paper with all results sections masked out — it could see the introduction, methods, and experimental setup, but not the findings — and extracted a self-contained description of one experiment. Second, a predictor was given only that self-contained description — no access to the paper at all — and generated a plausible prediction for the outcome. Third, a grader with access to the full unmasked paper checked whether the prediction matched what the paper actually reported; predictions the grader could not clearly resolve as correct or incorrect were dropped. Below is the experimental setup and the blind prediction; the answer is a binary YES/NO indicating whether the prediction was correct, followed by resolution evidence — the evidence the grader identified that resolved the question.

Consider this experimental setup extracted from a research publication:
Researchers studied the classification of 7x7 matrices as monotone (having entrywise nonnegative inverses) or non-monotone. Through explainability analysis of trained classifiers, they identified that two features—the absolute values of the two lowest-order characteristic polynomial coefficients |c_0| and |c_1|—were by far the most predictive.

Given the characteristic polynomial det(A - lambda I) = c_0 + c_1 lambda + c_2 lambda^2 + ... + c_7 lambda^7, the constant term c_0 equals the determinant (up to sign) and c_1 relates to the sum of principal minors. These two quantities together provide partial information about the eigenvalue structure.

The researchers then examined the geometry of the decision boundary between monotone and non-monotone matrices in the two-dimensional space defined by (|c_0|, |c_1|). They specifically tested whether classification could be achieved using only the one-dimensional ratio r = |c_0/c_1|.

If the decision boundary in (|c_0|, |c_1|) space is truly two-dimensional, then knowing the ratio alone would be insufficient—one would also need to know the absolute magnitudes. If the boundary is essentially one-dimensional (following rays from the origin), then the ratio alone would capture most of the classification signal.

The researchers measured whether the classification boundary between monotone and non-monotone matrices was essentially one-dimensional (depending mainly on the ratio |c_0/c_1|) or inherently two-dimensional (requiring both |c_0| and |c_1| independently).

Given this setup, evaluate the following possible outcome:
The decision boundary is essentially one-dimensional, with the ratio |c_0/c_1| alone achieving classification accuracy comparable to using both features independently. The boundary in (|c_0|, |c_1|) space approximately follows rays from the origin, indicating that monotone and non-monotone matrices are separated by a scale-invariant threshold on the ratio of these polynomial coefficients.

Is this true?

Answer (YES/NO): NO